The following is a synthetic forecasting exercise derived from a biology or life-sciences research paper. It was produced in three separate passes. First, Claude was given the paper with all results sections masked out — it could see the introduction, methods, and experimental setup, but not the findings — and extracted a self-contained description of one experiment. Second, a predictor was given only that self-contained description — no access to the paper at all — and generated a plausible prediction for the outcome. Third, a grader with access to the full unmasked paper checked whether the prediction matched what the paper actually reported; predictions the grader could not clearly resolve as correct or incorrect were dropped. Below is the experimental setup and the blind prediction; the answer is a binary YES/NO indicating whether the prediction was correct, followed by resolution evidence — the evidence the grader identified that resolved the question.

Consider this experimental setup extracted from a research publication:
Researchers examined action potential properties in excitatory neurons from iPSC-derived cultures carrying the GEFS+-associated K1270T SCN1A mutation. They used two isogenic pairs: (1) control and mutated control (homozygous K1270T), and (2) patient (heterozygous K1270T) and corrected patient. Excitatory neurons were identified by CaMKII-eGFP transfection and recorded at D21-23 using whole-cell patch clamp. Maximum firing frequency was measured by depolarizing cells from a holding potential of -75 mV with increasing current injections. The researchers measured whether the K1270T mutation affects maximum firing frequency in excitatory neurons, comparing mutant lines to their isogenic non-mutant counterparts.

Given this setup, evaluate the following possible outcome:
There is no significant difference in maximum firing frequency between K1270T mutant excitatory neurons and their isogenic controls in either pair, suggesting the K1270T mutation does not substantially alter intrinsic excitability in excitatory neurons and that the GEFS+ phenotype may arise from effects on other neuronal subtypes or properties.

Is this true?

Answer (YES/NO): NO